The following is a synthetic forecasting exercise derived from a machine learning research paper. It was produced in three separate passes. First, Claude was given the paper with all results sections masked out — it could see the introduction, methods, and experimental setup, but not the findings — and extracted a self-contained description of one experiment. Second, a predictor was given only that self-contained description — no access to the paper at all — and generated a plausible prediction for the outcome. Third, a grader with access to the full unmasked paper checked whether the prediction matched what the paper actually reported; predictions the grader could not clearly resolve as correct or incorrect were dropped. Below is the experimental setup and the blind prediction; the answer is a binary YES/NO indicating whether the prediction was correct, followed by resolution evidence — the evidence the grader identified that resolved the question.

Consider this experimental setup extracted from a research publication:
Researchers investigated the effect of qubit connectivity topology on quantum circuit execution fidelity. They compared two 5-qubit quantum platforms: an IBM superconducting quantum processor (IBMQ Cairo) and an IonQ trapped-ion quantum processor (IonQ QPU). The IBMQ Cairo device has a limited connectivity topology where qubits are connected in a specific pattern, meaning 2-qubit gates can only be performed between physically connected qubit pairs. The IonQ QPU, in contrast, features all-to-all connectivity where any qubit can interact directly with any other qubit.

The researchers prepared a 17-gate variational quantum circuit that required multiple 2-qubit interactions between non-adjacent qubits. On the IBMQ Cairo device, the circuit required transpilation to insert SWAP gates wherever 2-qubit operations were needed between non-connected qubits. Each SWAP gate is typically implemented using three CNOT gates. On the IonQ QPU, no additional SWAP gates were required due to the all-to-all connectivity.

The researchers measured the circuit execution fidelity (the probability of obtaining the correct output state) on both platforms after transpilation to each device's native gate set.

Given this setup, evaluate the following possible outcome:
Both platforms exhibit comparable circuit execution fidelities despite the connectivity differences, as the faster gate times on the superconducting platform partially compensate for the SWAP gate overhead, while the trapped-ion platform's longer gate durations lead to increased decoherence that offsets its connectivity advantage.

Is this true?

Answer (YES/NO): NO